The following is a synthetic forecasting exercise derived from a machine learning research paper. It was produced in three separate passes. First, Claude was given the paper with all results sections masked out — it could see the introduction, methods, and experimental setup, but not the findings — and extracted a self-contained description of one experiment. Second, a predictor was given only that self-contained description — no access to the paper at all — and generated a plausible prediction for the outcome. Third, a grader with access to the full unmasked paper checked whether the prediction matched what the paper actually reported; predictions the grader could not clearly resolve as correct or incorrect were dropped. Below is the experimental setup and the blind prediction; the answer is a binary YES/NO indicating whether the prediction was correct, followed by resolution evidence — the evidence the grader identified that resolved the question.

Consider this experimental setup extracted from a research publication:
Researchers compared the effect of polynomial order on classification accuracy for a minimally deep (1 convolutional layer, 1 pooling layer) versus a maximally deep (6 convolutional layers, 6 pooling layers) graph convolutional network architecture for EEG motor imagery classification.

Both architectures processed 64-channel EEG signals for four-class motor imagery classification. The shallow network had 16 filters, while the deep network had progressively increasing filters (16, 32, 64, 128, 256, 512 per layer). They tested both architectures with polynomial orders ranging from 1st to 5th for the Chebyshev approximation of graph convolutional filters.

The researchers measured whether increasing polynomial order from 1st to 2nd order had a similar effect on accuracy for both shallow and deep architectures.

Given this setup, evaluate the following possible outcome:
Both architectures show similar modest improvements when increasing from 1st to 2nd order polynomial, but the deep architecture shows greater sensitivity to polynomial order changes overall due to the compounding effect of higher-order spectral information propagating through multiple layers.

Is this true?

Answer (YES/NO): NO